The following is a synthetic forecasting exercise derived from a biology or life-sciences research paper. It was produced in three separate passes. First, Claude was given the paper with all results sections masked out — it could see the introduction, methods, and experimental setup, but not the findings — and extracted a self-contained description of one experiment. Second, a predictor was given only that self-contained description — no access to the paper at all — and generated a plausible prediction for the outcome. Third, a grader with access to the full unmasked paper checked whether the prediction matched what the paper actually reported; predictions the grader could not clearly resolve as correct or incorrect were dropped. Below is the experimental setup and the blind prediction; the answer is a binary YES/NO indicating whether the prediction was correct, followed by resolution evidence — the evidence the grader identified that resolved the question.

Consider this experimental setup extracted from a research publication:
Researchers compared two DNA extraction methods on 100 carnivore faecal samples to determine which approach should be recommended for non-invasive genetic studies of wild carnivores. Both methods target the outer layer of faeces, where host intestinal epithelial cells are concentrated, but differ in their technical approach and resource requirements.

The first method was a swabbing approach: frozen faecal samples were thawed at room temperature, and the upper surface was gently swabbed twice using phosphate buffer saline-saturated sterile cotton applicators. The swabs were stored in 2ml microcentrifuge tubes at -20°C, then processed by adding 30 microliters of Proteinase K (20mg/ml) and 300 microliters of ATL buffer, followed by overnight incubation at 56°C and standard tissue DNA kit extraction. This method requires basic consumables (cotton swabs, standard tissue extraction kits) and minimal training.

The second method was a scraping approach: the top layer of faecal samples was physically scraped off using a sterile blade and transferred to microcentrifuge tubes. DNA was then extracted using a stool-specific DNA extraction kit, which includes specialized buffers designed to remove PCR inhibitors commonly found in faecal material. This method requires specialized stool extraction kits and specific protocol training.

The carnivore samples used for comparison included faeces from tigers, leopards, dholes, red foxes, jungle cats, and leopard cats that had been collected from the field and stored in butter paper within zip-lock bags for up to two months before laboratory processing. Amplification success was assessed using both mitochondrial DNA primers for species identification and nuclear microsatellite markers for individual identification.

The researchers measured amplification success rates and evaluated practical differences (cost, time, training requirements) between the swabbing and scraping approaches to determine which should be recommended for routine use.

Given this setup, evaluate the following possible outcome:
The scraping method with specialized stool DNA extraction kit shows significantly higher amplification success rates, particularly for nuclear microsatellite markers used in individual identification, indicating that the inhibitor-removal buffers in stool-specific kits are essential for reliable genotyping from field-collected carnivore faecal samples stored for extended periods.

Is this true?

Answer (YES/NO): NO